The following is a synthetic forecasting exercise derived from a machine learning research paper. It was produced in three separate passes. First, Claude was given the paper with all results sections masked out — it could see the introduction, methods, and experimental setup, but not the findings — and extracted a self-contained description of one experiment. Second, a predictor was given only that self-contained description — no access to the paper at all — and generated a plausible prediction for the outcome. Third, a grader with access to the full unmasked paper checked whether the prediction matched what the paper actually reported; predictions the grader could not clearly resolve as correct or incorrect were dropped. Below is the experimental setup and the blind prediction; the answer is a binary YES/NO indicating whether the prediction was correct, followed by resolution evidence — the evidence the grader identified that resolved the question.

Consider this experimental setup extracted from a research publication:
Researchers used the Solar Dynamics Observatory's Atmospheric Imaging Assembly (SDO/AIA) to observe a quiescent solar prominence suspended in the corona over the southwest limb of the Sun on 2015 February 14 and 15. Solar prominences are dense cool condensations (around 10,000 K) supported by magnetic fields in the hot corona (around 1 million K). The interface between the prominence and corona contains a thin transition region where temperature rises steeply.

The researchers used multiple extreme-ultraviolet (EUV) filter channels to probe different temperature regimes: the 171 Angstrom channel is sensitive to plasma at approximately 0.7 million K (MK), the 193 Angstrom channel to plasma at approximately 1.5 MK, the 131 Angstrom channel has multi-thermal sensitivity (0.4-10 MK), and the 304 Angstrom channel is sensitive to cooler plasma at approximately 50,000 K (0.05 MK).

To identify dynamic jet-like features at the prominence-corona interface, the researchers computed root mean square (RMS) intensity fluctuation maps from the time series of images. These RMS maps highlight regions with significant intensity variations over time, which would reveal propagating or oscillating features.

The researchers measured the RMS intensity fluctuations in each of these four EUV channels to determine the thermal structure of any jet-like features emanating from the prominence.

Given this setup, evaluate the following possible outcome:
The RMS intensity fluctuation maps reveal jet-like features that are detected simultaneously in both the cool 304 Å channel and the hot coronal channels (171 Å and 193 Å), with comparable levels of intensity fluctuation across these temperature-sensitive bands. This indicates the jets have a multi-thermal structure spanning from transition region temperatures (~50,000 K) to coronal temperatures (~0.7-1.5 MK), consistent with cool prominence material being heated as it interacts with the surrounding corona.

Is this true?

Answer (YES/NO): NO